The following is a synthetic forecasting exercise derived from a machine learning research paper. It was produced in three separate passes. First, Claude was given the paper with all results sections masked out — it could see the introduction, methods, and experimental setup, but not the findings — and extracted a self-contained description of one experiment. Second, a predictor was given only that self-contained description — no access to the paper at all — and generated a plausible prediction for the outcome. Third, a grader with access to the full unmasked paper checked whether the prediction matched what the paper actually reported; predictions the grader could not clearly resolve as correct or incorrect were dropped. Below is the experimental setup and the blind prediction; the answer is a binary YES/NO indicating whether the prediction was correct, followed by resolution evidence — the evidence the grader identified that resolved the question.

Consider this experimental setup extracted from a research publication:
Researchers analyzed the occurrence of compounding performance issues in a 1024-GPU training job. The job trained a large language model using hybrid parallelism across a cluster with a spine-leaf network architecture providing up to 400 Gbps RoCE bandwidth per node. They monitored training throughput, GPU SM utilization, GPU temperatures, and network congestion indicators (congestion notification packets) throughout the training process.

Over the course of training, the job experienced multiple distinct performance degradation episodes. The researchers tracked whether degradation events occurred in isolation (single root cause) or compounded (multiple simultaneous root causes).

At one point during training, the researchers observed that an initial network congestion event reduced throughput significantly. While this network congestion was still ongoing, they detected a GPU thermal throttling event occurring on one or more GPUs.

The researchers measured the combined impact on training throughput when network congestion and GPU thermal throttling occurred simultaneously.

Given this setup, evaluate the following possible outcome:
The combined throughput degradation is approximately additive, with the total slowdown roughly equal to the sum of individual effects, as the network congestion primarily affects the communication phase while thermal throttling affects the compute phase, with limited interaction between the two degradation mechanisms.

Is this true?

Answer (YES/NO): NO